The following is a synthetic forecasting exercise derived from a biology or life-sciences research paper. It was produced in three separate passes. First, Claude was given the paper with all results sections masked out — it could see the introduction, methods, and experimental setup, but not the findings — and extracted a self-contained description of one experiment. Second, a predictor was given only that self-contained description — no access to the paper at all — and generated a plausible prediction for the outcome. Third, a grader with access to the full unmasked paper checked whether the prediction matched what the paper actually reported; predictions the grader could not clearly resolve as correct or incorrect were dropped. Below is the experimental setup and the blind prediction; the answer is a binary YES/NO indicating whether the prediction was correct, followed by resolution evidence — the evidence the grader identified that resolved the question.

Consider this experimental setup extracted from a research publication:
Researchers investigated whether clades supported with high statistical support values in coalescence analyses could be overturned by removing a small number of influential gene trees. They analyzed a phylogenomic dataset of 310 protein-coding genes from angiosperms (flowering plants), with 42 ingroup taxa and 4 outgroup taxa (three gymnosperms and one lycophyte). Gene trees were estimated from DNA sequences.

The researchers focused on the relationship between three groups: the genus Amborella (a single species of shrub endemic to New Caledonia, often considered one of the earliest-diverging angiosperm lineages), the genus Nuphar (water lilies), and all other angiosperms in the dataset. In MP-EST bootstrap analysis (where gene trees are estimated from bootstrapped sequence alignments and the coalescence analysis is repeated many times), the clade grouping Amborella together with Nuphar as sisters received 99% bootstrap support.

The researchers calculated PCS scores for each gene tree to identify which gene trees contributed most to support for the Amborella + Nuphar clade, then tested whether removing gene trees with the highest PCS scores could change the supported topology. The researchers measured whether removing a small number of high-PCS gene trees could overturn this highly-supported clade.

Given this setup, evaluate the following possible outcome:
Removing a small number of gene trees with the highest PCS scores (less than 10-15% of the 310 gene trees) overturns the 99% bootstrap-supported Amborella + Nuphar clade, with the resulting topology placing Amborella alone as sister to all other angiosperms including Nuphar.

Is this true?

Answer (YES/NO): NO